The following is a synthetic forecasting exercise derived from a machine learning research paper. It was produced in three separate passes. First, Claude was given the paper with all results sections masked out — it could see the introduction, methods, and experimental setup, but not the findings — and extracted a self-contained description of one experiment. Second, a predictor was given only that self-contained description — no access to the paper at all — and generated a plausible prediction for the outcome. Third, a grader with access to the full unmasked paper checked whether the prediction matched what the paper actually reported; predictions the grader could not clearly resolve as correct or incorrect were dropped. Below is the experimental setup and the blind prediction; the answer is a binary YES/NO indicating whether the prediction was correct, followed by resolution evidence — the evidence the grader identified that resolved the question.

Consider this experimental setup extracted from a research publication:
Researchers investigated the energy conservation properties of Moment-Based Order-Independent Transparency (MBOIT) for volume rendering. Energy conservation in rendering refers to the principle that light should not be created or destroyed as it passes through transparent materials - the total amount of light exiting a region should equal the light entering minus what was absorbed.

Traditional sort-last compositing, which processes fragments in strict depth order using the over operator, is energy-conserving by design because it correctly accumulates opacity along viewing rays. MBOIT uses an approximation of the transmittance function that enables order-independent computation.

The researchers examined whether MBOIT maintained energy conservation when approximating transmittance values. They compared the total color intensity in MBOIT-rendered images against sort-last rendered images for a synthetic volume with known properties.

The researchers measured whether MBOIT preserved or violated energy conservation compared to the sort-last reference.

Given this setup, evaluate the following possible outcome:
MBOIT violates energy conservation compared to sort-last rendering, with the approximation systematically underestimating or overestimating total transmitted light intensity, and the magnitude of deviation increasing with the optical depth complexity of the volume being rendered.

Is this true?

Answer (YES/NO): YES